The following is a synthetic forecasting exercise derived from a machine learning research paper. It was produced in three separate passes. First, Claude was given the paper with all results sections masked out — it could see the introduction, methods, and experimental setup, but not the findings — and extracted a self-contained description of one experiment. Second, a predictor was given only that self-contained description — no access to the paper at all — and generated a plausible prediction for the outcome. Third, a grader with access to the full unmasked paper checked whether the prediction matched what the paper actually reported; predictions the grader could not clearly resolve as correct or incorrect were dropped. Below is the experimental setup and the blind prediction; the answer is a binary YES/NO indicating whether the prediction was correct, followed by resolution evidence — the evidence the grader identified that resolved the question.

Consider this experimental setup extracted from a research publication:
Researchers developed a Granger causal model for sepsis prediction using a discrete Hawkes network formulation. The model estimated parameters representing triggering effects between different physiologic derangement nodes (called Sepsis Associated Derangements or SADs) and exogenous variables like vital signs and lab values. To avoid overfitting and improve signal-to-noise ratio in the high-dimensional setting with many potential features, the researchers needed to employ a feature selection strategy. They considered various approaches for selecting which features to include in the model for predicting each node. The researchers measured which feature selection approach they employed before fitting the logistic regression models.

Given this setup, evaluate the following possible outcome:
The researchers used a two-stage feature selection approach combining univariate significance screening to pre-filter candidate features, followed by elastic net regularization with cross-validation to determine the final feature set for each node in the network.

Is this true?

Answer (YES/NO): NO